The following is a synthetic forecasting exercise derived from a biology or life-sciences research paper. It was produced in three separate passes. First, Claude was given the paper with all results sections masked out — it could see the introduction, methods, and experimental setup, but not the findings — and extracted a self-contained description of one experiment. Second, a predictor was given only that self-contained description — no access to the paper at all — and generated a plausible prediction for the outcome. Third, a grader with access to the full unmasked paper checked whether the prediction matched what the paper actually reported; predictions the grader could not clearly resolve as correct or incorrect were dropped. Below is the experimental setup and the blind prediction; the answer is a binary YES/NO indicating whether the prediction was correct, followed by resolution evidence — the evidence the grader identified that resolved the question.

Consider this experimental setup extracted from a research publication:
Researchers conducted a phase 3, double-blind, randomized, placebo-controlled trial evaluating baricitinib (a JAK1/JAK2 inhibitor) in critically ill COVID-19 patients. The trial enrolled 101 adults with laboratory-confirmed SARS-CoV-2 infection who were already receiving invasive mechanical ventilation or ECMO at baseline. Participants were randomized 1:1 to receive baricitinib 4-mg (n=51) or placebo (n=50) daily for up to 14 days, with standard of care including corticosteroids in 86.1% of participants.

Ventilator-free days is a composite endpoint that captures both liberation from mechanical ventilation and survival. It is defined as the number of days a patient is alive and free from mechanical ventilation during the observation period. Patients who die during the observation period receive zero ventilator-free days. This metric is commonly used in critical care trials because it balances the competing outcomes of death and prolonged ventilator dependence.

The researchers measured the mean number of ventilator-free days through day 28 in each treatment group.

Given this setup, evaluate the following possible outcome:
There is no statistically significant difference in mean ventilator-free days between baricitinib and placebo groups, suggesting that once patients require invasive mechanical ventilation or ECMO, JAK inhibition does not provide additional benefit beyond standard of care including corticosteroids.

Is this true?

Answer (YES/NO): NO